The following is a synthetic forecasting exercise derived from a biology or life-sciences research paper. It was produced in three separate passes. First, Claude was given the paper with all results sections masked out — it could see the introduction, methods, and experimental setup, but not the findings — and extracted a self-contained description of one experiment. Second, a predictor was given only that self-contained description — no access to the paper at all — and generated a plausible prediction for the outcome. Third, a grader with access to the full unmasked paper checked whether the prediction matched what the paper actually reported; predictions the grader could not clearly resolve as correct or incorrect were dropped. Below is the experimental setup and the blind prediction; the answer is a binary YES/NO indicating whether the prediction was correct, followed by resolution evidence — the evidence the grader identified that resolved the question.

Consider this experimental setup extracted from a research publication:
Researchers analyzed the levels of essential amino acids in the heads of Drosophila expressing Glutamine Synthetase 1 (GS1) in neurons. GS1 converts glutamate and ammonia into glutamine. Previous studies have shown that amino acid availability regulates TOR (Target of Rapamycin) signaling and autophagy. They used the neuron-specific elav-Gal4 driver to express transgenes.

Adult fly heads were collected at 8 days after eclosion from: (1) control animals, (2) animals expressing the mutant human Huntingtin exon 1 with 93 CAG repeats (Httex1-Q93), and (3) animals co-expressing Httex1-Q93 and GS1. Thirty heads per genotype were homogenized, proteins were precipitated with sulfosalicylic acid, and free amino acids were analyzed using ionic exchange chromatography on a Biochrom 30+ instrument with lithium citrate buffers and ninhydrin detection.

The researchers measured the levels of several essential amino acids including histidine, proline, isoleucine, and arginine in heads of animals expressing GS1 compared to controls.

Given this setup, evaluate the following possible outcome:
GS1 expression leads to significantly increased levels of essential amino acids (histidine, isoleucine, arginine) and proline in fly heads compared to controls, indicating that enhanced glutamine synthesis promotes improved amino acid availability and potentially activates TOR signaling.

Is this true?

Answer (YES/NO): NO